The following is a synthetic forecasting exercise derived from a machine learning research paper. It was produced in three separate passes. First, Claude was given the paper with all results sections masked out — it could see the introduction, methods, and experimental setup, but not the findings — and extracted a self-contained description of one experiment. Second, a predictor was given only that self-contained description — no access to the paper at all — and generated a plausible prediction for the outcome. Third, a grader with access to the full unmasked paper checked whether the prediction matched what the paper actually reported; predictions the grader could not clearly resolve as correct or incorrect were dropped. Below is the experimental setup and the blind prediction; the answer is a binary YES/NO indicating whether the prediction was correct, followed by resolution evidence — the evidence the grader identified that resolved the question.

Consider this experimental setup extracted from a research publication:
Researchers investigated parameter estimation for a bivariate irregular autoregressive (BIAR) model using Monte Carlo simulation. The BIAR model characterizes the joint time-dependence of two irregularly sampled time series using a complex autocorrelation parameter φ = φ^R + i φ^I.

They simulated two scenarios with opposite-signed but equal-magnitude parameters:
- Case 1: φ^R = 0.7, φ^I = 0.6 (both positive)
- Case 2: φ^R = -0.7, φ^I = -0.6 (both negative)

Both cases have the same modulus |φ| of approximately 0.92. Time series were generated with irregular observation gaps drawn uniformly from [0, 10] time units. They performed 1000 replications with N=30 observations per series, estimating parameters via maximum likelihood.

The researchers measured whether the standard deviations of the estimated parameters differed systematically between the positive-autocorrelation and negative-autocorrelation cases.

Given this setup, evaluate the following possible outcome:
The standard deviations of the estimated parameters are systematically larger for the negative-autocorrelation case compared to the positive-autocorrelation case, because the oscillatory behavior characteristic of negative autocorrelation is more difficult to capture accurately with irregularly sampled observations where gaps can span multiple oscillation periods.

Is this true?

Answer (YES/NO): NO